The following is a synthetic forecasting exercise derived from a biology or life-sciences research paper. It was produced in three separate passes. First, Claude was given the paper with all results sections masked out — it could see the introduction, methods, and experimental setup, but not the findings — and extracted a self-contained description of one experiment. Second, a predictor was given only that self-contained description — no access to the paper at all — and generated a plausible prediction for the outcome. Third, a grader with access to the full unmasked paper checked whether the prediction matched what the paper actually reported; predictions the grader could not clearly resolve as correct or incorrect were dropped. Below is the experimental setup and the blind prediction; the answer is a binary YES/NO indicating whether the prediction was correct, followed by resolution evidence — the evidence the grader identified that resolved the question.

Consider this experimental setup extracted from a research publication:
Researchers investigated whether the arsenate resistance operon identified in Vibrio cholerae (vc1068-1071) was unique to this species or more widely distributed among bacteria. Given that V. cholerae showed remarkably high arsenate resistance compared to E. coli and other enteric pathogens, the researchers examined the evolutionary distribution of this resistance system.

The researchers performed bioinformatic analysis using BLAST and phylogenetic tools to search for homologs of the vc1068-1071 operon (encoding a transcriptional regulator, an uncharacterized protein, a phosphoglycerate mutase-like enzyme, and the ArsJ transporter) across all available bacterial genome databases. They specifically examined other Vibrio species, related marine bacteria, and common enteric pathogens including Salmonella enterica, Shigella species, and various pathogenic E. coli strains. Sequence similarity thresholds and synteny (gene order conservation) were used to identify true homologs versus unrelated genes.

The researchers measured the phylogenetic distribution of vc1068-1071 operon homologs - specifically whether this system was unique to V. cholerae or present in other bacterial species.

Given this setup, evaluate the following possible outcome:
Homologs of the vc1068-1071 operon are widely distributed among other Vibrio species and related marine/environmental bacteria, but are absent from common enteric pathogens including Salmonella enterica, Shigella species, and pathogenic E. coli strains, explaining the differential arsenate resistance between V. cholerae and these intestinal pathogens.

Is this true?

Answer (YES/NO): YES